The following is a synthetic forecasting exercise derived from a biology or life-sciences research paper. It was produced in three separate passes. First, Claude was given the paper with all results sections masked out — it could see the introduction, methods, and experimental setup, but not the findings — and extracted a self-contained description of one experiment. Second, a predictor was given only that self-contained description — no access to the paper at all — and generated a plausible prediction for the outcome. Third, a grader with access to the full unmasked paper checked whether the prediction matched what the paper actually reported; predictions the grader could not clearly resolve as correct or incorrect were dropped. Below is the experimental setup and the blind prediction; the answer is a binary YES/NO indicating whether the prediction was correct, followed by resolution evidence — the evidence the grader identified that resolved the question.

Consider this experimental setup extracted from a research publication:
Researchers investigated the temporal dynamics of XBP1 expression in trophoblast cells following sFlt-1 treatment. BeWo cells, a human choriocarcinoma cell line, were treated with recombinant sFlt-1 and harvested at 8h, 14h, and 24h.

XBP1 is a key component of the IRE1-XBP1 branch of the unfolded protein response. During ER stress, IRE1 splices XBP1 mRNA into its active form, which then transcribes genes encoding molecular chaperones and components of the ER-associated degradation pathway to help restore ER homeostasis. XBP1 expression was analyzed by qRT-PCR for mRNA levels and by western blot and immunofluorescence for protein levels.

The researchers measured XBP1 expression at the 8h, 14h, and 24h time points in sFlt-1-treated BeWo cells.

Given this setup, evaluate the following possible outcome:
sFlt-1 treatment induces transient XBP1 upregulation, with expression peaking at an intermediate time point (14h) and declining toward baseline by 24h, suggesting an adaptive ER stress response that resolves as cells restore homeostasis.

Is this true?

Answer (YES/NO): NO